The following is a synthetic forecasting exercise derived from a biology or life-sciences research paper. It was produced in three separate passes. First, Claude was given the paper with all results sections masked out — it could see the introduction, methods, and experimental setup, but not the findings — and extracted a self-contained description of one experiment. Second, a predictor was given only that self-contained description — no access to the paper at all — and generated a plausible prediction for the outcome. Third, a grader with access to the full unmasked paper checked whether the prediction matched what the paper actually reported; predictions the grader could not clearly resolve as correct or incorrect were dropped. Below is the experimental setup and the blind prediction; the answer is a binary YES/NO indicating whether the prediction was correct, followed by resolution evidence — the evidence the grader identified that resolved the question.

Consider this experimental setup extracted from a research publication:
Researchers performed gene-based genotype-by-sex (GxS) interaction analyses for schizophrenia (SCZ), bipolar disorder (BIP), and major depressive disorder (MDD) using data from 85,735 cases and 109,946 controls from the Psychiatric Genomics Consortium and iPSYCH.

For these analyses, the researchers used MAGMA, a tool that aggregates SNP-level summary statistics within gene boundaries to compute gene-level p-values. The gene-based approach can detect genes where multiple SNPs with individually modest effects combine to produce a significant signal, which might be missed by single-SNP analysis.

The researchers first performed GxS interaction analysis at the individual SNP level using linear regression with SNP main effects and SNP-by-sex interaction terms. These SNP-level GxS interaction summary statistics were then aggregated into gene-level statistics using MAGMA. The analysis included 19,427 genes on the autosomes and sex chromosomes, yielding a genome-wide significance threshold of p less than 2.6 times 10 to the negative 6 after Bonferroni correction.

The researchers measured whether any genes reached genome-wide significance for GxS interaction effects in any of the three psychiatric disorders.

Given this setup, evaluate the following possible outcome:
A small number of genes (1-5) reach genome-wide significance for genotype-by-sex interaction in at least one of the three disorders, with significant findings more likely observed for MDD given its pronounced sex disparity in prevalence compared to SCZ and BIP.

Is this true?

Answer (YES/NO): NO